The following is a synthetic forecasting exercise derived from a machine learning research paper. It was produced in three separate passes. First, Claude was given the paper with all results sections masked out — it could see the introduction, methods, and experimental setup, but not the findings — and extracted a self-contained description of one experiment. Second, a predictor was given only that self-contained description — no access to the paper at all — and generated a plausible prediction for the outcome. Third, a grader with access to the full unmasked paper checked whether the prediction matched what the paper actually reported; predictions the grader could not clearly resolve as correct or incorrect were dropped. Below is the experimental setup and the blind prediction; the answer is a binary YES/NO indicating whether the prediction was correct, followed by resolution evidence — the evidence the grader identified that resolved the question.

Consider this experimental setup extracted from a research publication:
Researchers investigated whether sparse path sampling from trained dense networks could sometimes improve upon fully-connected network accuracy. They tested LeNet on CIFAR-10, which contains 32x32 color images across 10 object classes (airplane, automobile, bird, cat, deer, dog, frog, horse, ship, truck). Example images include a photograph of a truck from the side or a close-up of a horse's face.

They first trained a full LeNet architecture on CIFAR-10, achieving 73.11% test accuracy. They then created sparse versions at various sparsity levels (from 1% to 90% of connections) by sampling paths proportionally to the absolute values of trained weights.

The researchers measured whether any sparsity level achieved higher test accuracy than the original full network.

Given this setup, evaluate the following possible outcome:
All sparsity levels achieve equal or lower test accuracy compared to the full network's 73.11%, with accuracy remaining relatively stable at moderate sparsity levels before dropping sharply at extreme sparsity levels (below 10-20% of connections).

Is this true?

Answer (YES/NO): NO